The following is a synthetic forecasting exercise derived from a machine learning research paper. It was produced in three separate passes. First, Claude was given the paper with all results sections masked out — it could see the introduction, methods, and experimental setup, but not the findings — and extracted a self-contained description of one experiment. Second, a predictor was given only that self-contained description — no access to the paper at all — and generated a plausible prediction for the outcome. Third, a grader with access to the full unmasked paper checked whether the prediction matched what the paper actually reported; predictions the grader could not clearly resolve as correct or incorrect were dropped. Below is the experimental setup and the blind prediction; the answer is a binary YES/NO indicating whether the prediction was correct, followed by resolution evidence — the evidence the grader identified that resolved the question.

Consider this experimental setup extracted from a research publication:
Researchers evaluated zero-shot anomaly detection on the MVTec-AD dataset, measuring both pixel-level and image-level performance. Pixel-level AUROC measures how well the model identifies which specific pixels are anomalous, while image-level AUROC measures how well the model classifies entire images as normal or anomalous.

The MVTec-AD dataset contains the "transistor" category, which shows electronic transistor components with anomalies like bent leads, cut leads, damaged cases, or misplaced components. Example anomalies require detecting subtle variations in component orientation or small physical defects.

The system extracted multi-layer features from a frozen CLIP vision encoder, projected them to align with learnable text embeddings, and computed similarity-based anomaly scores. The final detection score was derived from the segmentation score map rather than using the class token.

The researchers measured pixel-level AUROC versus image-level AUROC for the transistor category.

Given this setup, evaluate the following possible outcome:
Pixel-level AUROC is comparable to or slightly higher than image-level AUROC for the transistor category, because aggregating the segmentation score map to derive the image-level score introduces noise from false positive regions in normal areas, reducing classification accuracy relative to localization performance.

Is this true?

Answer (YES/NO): NO